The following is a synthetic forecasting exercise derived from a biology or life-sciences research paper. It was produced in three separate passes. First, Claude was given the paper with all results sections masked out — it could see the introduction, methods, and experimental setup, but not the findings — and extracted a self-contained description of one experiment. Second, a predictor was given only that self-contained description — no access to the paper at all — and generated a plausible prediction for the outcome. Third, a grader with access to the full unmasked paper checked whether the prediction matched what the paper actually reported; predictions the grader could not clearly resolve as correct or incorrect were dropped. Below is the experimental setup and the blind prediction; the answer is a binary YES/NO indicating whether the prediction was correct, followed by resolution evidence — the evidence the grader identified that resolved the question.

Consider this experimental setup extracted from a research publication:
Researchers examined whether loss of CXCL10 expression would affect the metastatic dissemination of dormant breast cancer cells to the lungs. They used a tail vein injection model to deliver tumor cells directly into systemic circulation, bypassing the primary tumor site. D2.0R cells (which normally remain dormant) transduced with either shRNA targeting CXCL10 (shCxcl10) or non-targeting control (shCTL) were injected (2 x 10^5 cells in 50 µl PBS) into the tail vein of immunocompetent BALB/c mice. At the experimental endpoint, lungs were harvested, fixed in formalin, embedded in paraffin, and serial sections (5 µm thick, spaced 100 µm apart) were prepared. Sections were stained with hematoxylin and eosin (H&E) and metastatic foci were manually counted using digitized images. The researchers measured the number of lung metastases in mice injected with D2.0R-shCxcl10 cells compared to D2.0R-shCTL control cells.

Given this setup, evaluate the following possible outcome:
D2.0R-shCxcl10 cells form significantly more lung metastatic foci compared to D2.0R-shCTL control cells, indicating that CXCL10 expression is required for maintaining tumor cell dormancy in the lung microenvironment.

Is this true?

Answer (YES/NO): NO